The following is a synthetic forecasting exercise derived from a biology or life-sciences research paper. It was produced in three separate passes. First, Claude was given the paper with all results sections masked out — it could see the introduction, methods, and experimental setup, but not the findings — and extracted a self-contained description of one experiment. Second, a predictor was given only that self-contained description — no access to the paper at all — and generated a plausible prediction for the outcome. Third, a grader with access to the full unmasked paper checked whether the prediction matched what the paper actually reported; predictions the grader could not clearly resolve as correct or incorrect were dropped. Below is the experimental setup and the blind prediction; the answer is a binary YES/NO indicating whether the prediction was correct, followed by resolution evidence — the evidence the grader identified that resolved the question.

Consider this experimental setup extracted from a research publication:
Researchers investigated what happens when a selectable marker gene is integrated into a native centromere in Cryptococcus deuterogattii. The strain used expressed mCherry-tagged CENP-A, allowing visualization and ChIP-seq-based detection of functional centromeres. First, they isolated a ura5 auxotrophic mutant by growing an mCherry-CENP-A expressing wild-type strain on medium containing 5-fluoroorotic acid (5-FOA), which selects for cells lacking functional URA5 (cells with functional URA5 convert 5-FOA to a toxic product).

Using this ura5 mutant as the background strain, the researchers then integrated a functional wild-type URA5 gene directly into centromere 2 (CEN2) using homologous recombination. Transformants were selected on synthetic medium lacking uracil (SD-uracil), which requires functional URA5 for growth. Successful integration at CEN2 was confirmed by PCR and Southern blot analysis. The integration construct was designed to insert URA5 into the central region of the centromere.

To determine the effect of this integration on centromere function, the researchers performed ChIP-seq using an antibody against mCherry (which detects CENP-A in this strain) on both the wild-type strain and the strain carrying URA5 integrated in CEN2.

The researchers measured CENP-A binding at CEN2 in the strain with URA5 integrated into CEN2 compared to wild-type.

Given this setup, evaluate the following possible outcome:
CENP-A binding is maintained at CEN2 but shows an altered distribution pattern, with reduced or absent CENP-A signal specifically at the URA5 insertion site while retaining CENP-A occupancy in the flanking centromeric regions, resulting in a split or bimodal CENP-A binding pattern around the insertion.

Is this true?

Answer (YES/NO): NO